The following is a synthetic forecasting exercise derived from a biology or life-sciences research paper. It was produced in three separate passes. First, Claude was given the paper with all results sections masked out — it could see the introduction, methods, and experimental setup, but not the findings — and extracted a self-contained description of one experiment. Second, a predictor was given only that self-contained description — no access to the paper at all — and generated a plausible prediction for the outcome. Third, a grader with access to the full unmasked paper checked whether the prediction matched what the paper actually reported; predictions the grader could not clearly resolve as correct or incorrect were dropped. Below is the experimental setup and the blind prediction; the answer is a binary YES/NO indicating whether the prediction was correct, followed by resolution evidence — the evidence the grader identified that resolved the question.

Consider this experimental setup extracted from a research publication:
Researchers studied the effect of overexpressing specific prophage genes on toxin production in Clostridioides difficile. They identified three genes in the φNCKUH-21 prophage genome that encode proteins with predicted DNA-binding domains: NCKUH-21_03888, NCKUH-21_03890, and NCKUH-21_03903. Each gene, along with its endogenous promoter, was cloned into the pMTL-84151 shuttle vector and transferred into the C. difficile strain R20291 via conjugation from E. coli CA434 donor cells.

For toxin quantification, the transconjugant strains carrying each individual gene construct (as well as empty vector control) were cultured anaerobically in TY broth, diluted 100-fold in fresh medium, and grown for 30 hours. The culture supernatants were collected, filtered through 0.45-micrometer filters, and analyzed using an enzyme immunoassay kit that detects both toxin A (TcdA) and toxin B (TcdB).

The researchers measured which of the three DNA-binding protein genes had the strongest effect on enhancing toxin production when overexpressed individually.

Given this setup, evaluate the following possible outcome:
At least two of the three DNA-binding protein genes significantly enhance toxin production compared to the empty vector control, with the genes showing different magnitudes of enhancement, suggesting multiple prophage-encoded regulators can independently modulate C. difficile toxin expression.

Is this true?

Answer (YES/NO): YES